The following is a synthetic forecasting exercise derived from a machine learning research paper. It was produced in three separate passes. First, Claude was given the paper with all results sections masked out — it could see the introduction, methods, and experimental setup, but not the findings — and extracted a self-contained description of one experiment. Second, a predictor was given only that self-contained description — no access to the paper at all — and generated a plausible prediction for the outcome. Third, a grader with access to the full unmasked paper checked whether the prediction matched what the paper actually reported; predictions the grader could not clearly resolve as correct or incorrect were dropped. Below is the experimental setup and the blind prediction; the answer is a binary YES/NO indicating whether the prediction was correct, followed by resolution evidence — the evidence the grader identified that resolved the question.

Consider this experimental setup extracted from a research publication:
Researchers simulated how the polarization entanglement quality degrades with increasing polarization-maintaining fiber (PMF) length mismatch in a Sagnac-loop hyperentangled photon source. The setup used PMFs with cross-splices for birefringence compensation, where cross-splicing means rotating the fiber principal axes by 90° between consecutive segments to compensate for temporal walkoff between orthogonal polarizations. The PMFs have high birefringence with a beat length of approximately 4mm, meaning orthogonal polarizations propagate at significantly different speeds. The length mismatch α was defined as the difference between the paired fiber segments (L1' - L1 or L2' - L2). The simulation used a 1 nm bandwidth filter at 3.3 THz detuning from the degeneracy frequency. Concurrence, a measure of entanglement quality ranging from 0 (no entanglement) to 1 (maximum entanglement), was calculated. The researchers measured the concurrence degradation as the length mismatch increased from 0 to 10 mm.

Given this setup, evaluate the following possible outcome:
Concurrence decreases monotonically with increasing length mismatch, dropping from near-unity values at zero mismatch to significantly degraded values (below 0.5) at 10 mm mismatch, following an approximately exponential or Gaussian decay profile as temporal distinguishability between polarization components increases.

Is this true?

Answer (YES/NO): NO